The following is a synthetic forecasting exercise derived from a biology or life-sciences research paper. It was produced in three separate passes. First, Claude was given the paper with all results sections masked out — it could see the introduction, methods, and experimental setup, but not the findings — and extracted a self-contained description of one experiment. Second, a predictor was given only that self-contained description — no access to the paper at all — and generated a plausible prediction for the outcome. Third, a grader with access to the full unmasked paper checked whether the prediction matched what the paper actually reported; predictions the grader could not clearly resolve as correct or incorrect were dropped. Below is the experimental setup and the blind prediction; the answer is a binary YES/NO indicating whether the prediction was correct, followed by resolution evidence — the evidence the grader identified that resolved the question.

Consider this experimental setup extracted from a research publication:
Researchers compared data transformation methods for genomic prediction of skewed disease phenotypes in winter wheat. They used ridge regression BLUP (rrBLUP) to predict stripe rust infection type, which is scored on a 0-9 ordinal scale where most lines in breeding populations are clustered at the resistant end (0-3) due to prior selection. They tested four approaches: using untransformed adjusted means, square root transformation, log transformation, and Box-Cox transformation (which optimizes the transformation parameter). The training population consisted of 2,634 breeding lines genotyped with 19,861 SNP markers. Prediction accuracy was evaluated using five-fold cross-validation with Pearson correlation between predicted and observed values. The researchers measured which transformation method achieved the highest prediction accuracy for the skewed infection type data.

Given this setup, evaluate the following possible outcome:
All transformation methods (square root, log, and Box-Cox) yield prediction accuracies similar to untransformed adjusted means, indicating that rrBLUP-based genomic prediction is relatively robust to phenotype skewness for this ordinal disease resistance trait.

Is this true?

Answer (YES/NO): NO